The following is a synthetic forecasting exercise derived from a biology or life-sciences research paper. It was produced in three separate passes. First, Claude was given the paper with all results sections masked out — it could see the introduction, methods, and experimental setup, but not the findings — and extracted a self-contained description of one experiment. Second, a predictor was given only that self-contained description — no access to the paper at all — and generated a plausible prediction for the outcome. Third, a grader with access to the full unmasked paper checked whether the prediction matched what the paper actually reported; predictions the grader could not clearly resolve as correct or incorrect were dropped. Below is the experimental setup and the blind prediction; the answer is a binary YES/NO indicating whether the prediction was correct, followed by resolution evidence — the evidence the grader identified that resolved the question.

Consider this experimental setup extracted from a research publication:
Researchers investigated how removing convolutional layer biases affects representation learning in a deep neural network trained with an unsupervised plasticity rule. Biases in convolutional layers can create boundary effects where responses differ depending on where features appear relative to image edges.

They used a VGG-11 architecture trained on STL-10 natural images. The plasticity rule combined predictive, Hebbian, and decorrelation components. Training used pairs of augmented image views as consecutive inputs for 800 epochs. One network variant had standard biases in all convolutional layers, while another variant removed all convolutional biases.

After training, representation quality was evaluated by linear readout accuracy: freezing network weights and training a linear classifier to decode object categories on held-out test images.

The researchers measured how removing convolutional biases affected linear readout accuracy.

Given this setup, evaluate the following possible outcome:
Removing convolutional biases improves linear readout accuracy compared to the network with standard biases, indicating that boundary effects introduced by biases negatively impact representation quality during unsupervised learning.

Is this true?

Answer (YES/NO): NO